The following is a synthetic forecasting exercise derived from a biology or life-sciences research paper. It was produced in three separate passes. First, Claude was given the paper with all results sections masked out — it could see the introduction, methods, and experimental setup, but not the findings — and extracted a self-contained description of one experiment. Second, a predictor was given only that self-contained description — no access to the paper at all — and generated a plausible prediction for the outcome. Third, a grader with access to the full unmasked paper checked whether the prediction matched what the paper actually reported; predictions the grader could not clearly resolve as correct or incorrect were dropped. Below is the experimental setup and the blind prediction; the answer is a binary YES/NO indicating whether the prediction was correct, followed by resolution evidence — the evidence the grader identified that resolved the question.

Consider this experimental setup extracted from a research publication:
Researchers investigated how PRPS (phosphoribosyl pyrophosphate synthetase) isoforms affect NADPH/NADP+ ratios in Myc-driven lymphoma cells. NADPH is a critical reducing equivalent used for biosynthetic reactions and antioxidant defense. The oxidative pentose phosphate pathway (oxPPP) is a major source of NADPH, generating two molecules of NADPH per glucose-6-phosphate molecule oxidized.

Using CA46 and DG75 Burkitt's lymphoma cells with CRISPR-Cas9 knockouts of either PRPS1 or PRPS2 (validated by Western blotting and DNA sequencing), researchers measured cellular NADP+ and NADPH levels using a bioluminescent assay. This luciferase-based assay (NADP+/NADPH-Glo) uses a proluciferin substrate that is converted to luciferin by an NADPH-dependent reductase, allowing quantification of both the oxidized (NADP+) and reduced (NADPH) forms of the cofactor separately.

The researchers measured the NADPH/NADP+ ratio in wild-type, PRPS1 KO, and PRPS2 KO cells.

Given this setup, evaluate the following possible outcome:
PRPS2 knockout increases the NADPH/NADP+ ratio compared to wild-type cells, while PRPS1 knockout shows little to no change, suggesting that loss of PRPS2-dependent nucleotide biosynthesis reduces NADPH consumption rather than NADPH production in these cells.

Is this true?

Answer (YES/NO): NO